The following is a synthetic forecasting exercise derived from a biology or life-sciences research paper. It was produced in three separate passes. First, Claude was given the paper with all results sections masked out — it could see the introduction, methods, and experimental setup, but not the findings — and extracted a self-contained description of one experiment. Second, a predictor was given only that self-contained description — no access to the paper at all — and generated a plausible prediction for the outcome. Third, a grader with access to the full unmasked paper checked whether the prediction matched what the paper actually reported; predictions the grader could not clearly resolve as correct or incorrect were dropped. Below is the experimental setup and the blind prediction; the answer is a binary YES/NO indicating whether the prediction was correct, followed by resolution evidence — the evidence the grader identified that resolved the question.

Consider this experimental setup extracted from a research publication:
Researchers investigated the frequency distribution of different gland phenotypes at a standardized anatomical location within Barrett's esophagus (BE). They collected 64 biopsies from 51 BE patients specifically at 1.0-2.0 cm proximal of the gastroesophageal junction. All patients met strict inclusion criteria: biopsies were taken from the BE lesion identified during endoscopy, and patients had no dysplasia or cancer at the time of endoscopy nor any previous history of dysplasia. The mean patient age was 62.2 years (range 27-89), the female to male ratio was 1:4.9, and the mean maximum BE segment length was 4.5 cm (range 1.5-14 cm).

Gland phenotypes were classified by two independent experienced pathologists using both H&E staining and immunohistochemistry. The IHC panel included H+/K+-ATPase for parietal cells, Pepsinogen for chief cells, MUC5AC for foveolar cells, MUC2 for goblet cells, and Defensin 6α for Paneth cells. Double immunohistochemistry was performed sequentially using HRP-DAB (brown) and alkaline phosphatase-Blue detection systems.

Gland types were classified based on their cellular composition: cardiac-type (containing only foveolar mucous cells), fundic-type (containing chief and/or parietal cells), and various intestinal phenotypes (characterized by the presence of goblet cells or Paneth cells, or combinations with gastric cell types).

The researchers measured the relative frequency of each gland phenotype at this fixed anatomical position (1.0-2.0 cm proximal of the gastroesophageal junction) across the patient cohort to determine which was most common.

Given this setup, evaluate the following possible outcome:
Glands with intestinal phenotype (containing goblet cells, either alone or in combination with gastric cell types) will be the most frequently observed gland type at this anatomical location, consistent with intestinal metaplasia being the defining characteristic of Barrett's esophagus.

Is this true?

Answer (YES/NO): NO